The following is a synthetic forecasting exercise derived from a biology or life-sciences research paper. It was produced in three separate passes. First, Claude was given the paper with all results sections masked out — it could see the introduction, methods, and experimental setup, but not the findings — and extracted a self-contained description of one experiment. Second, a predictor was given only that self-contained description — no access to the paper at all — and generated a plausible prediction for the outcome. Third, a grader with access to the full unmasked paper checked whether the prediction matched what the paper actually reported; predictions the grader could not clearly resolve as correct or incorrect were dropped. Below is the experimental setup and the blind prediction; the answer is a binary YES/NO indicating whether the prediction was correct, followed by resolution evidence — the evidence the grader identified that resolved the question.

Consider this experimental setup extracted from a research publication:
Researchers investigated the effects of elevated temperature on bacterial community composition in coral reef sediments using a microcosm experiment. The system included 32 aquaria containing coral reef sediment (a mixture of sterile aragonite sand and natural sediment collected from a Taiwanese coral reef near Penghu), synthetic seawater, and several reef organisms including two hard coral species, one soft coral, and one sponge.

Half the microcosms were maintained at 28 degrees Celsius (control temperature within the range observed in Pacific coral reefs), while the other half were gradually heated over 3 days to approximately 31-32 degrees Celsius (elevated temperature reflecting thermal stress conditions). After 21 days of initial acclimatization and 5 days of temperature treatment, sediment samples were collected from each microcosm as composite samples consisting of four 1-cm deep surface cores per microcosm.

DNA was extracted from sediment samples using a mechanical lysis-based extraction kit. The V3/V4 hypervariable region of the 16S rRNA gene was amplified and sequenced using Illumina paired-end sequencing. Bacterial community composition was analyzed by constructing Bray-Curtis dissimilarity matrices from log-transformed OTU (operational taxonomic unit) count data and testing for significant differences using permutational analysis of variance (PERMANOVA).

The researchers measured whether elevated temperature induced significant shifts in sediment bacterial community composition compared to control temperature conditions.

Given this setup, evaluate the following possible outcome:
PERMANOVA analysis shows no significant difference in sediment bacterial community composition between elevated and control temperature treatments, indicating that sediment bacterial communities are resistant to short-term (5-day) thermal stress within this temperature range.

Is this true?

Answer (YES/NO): YES